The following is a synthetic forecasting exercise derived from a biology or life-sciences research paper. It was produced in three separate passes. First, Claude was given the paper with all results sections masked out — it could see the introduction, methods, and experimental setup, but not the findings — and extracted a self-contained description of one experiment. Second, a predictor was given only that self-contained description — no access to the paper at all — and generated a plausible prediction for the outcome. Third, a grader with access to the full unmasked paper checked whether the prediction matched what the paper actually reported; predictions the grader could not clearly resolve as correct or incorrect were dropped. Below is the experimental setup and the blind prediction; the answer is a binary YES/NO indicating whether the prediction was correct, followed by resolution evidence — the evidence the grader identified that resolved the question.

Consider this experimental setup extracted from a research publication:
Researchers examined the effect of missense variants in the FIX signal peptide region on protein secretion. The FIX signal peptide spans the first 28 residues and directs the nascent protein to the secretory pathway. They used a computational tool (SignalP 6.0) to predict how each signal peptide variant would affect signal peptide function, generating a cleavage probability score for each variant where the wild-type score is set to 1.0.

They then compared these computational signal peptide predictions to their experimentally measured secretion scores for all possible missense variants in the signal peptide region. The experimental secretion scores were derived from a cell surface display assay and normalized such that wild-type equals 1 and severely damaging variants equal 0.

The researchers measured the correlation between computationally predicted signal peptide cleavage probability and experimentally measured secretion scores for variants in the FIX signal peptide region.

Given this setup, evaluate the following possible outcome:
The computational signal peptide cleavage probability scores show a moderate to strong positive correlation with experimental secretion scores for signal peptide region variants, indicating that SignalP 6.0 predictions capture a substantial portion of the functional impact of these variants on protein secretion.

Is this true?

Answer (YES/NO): NO